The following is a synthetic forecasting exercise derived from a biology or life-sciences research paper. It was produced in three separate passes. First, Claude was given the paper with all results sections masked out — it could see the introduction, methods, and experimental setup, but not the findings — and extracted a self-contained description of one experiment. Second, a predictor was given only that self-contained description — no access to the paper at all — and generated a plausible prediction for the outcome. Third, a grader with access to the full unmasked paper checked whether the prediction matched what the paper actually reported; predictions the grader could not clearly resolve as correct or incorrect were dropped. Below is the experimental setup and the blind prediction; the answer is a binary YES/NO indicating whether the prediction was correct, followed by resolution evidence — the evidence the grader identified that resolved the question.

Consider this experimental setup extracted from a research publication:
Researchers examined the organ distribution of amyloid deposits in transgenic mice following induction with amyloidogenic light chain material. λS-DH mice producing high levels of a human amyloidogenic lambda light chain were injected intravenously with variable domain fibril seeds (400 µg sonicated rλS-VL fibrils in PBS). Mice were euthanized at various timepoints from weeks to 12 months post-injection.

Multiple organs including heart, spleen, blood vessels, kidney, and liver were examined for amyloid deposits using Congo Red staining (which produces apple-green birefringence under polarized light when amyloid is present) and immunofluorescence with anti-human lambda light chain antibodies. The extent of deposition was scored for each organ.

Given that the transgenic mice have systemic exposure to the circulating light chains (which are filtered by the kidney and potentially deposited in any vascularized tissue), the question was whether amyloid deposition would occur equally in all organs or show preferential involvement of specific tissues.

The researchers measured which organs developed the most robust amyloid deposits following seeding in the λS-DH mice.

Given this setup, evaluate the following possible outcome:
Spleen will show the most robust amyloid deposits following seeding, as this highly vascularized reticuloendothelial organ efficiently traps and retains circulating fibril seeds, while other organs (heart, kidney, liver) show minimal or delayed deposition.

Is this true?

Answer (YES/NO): NO